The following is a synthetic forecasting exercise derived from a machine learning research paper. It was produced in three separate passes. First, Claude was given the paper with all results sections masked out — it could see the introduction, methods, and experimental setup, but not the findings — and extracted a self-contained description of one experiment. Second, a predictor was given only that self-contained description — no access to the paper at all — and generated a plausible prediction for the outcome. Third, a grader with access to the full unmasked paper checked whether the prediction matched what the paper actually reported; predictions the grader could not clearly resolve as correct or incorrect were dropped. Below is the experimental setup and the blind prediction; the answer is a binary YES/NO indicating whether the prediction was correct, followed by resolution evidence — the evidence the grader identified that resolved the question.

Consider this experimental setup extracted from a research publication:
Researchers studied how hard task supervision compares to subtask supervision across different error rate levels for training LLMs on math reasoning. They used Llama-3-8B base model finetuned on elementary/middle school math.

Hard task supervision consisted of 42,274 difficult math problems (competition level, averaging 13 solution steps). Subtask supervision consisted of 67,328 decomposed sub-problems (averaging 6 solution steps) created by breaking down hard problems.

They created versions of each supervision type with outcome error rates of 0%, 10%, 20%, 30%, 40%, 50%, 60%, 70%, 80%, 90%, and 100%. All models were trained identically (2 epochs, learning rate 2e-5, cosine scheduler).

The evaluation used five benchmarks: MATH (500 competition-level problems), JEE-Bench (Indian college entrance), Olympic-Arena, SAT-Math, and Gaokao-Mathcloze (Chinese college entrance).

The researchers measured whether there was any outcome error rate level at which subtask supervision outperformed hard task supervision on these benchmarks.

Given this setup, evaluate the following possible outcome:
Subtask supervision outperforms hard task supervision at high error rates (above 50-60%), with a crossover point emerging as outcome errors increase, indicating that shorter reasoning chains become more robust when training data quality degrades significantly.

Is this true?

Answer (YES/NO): NO